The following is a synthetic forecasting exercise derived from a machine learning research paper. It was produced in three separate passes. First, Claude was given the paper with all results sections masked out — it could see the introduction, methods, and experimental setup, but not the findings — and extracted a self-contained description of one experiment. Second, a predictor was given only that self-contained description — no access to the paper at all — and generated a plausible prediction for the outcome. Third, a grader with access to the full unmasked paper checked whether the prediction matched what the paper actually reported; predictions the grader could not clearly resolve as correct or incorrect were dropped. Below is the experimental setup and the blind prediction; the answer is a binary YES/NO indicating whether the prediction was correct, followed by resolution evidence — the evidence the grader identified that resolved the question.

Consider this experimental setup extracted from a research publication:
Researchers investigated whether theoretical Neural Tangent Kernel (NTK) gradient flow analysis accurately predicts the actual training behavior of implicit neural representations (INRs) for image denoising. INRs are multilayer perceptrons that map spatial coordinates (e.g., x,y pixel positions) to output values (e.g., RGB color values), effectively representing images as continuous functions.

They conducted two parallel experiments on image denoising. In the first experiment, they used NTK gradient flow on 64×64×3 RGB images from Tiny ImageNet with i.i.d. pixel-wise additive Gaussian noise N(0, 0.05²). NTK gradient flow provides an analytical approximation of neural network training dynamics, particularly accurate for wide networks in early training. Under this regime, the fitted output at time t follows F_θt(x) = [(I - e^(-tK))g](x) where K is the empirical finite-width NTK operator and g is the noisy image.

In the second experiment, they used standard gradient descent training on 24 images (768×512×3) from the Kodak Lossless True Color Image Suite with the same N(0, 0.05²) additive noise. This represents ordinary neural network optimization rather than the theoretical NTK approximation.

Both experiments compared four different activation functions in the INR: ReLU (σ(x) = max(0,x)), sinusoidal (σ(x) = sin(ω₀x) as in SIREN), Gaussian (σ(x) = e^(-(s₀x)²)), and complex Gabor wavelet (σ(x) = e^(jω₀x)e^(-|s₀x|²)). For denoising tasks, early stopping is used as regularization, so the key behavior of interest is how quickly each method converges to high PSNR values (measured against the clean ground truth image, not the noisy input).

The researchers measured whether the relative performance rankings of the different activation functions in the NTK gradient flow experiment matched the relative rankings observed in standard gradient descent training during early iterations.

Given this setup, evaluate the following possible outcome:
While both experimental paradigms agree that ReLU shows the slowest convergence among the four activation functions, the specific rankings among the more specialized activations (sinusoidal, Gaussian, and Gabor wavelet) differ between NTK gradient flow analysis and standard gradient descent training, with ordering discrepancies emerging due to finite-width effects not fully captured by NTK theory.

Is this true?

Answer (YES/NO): NO